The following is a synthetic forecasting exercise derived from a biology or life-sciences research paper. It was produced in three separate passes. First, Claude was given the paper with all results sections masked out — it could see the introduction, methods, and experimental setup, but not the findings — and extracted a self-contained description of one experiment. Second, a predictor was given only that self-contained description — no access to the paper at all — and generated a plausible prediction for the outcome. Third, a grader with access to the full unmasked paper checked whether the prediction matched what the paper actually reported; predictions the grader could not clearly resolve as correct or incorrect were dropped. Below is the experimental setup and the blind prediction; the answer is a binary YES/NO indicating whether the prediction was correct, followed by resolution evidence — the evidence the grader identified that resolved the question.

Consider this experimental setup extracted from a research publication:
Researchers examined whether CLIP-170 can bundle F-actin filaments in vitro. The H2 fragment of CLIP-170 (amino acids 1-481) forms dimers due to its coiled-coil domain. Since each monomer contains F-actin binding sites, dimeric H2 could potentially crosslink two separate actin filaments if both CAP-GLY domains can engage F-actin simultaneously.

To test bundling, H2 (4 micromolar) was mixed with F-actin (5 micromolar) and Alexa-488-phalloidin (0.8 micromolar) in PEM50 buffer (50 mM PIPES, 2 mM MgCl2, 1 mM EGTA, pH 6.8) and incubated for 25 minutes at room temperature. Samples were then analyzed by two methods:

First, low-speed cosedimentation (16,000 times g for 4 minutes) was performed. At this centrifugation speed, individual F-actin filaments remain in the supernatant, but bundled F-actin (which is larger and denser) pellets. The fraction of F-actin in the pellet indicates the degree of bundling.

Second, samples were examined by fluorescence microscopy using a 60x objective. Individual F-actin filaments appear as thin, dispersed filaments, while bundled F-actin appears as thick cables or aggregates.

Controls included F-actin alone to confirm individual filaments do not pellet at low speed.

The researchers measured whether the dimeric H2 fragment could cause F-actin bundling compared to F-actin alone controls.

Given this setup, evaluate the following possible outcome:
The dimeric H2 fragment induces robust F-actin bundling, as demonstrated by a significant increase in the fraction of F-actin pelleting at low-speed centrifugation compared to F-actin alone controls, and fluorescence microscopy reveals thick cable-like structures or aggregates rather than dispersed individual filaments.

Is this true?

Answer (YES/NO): YES